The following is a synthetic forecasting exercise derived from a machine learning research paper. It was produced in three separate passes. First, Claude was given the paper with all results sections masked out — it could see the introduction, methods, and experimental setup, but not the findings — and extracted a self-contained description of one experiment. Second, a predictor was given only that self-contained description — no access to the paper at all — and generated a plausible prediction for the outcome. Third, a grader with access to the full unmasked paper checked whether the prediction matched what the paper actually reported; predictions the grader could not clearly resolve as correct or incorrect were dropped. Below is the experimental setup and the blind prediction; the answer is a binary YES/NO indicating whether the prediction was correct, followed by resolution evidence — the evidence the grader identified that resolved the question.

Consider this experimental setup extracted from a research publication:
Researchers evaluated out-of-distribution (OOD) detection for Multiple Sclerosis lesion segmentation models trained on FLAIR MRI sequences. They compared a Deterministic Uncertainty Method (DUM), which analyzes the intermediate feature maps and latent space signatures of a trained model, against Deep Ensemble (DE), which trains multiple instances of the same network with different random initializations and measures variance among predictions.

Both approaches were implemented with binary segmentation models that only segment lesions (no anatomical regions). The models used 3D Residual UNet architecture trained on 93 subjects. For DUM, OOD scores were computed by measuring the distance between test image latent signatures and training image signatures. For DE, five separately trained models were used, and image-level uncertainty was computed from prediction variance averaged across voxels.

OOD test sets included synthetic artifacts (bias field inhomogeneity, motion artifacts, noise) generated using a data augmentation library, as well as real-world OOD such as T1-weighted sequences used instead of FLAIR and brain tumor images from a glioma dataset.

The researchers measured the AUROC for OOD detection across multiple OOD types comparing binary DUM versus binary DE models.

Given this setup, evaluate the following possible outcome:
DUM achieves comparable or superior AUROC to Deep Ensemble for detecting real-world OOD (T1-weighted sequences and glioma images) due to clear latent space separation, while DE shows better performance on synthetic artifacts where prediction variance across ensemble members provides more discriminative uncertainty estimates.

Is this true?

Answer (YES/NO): NO